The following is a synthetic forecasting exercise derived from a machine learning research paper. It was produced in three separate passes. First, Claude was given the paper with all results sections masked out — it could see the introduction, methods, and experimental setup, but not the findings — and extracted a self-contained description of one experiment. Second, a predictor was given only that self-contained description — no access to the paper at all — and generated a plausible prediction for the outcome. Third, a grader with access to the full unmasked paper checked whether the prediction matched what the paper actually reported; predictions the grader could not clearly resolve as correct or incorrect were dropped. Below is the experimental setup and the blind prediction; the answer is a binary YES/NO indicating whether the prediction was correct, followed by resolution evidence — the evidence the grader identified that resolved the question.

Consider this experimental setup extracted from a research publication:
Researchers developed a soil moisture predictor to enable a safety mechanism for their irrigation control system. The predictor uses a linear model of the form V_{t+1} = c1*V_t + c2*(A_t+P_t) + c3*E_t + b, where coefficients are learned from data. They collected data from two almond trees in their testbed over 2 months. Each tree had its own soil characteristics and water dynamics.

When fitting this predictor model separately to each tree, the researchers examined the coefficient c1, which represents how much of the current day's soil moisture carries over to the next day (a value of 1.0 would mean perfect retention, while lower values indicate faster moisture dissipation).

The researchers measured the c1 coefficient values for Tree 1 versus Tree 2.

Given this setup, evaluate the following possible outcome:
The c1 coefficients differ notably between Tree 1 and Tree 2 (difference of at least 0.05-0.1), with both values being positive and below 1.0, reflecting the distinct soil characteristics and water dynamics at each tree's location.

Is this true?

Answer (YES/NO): NO